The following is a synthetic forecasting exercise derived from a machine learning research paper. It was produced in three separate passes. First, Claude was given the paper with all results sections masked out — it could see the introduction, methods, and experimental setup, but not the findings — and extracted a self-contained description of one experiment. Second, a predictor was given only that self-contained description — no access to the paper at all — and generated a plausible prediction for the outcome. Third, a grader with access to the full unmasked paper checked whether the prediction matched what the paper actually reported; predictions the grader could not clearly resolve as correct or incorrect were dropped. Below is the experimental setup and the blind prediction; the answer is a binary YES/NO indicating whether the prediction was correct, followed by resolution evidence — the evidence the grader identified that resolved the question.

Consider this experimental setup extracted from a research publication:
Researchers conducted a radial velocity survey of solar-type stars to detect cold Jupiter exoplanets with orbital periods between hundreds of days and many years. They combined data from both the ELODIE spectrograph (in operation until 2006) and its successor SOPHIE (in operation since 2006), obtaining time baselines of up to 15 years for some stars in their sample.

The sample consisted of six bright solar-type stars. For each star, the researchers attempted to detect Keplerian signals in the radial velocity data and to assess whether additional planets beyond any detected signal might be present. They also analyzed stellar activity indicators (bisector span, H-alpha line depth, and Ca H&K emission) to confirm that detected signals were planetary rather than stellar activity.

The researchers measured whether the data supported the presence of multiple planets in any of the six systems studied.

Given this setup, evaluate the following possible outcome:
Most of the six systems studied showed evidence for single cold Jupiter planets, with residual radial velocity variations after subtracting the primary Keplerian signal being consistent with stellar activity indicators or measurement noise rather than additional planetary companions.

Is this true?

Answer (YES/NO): YES